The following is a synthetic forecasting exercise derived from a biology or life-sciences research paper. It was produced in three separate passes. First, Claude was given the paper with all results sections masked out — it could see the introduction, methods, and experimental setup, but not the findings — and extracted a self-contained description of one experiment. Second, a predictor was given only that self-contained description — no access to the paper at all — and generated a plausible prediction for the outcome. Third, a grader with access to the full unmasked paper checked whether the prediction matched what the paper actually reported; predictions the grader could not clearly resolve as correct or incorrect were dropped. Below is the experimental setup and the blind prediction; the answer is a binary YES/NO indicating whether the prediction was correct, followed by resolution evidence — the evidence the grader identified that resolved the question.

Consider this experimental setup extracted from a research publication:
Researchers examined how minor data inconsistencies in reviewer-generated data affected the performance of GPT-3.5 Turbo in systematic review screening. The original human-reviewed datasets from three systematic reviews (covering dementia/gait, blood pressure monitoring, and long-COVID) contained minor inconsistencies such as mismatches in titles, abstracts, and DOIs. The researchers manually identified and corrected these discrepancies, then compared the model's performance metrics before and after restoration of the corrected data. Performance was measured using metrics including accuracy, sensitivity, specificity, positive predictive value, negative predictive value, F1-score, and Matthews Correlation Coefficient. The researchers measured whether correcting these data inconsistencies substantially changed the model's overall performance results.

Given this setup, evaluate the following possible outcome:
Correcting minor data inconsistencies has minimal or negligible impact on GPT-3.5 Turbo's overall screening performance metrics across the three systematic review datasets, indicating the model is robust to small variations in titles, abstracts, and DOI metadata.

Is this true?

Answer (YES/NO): YES